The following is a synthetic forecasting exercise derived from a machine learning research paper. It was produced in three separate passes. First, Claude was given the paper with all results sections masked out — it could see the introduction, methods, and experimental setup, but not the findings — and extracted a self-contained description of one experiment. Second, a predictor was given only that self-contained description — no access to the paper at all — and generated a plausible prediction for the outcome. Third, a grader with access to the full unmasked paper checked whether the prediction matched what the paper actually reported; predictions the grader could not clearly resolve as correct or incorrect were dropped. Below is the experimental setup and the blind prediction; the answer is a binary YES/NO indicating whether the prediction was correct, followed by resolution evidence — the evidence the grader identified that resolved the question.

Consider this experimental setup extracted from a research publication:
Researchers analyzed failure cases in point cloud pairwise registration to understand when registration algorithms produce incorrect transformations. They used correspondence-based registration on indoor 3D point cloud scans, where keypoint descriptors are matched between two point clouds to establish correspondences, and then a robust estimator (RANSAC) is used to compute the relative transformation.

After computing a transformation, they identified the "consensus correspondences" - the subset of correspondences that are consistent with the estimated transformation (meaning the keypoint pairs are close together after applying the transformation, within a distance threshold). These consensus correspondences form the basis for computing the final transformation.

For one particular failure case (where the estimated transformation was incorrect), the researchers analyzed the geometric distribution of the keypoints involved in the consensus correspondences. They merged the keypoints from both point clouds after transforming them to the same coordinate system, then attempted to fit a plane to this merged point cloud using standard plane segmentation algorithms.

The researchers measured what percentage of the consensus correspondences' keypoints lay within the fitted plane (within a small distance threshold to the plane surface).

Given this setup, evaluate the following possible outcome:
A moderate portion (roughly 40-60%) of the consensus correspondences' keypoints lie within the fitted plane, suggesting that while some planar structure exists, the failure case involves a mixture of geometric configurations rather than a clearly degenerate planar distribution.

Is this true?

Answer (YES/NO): NO